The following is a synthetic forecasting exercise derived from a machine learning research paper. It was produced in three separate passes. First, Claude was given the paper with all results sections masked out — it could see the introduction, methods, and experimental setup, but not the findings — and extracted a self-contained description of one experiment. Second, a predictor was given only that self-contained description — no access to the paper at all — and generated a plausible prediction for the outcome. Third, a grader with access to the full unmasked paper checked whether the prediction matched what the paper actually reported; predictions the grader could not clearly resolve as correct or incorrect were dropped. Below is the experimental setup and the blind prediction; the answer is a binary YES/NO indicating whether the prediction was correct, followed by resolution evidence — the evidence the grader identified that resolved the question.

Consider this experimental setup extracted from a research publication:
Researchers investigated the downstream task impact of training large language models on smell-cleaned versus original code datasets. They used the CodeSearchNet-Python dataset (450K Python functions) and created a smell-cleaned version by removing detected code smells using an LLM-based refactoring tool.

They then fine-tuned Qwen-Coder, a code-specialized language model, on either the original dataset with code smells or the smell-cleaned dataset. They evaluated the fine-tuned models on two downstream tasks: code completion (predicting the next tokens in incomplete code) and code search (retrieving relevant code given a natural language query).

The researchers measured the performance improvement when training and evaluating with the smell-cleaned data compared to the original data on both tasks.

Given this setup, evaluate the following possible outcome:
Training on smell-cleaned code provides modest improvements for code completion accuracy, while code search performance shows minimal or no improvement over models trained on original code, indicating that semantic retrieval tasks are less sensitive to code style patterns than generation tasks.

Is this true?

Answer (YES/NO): NO